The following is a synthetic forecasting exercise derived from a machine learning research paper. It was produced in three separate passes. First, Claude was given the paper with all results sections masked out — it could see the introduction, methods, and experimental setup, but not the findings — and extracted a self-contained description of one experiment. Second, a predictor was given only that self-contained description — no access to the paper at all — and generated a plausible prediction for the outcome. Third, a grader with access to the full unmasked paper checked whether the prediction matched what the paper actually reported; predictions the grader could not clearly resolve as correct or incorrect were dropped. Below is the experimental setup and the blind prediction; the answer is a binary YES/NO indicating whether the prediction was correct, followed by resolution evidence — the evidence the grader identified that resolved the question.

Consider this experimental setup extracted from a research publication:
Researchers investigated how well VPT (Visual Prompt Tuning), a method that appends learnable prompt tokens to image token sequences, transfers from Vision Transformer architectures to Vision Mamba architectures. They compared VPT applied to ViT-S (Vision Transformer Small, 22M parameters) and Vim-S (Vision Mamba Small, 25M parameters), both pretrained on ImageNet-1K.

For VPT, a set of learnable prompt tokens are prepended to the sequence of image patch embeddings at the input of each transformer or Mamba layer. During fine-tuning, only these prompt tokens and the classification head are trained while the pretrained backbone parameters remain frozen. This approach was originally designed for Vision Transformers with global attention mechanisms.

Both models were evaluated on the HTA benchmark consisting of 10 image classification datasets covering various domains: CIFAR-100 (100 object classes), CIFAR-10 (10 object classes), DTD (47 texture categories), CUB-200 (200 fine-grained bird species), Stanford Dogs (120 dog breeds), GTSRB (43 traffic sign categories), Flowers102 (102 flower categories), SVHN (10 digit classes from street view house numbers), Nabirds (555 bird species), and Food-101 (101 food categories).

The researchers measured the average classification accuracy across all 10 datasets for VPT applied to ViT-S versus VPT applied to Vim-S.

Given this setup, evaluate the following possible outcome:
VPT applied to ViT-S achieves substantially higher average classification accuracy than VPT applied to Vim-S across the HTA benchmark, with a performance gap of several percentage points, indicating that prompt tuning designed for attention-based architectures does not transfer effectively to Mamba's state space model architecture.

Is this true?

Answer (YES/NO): NO